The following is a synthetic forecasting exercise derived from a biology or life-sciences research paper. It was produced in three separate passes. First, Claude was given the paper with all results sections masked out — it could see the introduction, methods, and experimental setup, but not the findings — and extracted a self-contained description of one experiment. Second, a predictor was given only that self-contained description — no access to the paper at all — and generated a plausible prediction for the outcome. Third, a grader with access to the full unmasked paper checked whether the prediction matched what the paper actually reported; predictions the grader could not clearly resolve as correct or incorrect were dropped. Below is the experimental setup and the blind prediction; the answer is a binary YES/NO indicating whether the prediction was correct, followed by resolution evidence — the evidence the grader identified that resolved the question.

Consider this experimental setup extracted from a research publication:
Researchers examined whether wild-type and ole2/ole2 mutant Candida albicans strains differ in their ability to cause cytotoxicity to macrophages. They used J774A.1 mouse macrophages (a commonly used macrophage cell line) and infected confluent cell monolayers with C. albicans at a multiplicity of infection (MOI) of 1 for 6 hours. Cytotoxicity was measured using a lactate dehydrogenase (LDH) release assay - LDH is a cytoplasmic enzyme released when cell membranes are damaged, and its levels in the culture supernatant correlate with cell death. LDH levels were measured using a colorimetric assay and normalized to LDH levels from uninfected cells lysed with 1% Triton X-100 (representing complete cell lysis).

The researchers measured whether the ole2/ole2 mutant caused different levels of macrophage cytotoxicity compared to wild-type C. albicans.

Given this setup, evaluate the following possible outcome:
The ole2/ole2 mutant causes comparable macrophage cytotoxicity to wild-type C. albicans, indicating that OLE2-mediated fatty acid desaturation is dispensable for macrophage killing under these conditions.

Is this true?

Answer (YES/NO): YES